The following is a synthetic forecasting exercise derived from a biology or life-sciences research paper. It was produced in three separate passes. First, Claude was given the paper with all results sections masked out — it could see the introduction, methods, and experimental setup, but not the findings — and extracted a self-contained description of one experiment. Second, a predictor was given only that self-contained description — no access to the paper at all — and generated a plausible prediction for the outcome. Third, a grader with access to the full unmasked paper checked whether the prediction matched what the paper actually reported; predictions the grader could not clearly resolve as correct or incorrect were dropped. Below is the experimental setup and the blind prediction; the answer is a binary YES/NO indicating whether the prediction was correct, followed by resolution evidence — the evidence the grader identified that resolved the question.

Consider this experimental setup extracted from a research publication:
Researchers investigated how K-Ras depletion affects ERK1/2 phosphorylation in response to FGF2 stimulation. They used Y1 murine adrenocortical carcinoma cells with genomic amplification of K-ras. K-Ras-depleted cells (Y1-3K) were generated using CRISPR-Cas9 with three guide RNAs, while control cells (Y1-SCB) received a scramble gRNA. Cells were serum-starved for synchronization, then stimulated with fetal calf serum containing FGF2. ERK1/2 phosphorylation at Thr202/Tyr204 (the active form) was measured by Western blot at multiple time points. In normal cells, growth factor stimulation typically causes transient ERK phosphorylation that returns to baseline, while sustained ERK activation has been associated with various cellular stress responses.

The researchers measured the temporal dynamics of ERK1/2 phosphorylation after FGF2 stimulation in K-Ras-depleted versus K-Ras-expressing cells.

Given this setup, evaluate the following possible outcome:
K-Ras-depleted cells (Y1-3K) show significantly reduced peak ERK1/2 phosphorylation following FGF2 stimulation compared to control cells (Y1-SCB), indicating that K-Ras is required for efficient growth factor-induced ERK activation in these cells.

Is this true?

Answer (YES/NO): NO